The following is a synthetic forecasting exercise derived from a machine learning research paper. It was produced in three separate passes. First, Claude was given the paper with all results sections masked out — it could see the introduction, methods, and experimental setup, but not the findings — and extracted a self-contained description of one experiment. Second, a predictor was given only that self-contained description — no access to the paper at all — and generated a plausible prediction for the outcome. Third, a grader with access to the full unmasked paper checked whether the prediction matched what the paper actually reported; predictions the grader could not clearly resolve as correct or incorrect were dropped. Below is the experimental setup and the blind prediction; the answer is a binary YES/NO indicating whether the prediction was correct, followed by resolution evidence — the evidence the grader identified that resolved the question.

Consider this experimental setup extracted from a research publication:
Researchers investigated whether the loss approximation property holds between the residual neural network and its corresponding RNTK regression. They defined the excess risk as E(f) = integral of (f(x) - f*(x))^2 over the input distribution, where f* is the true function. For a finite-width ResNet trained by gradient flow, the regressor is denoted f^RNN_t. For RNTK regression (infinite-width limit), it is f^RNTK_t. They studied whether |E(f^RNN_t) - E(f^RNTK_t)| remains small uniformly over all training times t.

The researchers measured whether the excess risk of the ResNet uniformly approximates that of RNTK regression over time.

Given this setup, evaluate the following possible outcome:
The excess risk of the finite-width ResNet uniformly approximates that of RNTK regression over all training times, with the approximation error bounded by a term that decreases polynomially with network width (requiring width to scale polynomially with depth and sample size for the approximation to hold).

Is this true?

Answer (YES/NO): NO